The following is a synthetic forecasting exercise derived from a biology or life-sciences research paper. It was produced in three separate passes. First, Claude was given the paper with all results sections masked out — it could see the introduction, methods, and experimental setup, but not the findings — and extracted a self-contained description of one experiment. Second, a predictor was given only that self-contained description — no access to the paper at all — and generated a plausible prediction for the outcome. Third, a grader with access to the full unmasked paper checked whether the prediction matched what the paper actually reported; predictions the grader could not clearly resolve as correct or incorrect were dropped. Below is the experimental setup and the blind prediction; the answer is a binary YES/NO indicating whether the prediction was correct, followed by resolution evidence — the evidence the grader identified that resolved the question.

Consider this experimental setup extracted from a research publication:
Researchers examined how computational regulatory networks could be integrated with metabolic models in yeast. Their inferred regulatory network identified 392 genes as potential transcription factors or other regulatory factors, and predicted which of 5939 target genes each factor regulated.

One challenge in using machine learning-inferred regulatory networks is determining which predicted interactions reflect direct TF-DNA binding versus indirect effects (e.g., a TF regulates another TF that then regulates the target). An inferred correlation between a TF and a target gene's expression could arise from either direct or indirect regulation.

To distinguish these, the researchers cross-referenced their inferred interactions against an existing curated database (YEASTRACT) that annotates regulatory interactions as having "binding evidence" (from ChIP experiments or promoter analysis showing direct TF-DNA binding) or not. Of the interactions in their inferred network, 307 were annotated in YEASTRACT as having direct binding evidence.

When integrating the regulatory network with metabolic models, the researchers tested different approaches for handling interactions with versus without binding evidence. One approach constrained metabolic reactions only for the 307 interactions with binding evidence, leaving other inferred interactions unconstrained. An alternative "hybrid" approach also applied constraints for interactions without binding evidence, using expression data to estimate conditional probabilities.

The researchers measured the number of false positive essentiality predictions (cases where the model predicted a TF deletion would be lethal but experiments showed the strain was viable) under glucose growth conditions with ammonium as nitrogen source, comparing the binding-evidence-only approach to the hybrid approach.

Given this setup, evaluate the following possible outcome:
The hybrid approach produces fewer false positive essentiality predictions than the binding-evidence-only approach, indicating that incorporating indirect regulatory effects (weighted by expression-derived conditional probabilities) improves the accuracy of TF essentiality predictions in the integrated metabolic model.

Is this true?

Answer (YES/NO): NO